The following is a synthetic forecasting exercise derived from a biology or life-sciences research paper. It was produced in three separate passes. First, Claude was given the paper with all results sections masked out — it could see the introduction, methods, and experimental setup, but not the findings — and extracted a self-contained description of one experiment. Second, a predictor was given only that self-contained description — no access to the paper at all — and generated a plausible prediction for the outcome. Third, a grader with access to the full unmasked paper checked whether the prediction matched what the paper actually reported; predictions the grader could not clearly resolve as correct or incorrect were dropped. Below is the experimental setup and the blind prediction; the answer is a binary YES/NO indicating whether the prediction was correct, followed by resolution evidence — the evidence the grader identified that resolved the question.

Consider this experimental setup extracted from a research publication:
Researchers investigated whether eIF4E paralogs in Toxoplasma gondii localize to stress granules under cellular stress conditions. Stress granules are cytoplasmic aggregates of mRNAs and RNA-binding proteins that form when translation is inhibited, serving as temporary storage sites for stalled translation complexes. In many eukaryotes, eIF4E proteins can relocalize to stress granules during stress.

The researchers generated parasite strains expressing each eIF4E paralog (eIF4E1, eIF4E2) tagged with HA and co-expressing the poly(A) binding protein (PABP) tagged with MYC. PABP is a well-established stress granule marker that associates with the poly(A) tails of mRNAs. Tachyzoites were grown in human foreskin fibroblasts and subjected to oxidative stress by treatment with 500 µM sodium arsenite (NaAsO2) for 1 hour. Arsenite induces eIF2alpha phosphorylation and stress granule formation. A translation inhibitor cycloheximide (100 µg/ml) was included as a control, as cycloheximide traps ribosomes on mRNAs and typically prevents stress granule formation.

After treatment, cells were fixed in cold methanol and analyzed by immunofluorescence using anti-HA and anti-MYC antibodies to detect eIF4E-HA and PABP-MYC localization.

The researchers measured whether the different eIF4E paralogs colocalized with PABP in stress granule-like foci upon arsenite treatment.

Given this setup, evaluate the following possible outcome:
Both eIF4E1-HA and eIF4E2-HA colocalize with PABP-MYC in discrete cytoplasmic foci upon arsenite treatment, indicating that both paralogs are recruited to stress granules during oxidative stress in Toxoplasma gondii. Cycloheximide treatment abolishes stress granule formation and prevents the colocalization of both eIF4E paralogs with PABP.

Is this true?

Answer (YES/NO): YES